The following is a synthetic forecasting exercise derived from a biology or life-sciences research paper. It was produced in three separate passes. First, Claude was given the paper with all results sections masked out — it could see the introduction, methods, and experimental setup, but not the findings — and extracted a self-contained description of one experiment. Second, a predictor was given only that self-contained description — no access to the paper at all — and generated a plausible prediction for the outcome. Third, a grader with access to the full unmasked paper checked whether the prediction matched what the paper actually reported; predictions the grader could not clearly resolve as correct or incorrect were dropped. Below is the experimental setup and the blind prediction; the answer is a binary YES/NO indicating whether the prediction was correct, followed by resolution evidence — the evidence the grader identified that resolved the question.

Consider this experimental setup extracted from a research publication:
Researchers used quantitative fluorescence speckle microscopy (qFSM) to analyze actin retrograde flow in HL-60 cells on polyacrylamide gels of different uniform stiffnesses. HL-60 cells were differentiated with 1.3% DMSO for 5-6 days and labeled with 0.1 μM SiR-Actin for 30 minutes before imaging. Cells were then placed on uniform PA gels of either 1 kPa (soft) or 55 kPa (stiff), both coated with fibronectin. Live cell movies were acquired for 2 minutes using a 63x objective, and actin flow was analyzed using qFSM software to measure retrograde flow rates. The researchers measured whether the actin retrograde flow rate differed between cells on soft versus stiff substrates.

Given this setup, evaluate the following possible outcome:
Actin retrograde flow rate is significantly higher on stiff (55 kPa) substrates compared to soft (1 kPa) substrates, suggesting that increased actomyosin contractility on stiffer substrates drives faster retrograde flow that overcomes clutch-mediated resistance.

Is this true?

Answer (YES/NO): NO